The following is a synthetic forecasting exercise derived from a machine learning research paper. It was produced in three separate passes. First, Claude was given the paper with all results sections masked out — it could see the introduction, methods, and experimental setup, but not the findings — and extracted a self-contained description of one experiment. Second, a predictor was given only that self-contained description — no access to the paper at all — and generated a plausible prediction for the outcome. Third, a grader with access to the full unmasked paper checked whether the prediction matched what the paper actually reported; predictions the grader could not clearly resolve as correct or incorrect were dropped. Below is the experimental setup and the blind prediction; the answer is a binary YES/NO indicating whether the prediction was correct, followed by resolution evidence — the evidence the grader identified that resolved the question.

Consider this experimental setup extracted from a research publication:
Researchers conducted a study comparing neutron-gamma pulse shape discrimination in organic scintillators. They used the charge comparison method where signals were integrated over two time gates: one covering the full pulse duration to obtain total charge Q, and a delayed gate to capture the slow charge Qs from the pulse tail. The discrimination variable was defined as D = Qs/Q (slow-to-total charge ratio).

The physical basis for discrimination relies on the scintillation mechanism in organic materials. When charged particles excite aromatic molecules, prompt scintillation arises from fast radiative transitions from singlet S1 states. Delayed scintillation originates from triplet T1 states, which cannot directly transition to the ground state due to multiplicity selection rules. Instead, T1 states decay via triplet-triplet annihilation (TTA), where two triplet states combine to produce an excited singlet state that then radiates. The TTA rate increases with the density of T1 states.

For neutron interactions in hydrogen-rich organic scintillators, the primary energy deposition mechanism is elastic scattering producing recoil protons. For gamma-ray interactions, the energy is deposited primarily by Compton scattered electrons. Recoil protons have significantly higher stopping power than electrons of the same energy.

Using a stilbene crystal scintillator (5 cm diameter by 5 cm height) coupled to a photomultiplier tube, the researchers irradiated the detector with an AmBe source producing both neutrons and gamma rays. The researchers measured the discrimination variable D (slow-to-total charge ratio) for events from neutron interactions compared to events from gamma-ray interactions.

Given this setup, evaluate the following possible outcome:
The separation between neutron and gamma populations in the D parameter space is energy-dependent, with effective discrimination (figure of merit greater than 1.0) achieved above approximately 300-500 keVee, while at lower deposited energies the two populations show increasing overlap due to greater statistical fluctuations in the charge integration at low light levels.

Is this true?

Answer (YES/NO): NO